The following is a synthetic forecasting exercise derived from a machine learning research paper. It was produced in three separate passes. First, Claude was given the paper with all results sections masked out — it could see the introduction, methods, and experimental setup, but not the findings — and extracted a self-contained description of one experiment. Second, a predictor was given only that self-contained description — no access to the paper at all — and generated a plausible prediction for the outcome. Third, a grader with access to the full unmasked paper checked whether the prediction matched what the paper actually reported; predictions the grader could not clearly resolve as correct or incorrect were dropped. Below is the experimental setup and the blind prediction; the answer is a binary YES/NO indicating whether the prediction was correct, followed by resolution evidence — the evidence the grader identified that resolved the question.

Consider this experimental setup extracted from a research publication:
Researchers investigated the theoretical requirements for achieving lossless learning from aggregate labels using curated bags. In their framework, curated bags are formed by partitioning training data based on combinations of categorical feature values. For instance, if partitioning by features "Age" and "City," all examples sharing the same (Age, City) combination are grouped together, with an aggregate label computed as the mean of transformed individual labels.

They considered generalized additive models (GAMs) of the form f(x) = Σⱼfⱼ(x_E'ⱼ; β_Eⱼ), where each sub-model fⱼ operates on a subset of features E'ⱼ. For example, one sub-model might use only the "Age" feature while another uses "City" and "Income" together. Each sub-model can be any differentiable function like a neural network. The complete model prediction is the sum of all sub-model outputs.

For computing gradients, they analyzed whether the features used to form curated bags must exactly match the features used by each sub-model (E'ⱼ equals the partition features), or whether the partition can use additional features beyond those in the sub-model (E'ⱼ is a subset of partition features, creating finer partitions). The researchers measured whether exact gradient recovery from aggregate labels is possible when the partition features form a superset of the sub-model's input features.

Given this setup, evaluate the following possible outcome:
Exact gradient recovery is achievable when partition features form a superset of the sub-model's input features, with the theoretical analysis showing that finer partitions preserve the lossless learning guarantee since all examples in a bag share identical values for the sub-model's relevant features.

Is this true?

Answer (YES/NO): YES